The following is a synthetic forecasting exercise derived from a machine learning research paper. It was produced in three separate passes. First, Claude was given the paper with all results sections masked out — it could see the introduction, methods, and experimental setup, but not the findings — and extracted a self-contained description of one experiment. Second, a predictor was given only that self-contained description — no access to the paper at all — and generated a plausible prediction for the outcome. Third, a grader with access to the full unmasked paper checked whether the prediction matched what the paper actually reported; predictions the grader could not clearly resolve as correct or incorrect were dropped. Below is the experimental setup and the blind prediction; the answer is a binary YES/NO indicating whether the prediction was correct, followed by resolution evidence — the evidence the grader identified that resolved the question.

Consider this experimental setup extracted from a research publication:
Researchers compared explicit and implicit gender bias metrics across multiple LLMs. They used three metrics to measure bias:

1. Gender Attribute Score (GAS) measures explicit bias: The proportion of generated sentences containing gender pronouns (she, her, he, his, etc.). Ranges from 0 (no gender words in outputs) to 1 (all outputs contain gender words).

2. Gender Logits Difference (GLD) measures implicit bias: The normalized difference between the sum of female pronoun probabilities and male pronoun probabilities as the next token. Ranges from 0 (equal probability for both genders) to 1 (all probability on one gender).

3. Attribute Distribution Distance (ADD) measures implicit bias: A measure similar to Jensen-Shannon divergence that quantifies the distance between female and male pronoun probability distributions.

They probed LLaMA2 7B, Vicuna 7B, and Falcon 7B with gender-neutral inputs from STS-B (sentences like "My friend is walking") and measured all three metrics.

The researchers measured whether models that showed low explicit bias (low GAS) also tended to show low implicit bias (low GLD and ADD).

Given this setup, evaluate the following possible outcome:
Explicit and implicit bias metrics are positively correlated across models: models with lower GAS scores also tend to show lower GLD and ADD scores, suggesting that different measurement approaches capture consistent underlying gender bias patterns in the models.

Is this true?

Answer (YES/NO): NO